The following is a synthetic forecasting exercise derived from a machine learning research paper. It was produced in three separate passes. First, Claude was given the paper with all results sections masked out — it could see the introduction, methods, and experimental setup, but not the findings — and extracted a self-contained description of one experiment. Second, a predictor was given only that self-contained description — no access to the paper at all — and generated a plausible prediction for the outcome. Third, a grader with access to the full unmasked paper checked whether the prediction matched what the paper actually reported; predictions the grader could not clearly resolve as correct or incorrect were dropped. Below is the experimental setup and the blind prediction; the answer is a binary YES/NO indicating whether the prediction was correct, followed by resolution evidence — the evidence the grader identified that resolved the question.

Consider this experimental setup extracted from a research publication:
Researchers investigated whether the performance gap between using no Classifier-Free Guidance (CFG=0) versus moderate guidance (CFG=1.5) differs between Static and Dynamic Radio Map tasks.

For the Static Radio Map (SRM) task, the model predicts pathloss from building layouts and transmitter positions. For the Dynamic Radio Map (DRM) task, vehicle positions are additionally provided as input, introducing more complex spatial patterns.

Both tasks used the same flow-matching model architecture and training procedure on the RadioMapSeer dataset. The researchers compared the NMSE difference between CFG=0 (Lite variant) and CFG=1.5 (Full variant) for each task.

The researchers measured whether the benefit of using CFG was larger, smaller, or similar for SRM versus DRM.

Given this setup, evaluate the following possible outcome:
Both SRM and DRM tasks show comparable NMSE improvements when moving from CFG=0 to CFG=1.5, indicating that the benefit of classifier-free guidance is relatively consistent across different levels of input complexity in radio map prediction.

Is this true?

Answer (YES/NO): NO